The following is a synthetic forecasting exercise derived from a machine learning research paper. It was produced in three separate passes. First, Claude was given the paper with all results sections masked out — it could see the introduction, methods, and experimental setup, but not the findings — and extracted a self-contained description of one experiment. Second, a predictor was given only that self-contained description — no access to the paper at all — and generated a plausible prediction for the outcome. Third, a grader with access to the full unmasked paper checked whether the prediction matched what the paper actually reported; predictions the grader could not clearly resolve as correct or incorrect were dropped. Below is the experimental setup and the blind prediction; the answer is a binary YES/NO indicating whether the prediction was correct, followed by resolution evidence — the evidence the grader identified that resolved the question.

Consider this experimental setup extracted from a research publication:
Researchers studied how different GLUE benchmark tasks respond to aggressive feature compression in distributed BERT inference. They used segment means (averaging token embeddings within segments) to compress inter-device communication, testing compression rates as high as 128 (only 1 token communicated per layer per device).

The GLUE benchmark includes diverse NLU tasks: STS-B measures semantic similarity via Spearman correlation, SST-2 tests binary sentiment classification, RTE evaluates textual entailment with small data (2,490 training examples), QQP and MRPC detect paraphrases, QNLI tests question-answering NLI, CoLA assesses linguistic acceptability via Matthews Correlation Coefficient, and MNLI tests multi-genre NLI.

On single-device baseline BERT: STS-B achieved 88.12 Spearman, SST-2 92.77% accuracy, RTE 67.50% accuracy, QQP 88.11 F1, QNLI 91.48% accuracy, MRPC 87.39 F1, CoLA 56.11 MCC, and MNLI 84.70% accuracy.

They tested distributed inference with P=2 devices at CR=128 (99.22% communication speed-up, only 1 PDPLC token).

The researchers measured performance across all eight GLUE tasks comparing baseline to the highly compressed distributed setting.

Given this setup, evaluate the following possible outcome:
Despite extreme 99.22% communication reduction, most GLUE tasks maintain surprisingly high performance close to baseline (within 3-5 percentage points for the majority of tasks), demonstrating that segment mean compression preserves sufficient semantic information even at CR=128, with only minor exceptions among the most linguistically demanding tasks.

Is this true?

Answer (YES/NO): YES